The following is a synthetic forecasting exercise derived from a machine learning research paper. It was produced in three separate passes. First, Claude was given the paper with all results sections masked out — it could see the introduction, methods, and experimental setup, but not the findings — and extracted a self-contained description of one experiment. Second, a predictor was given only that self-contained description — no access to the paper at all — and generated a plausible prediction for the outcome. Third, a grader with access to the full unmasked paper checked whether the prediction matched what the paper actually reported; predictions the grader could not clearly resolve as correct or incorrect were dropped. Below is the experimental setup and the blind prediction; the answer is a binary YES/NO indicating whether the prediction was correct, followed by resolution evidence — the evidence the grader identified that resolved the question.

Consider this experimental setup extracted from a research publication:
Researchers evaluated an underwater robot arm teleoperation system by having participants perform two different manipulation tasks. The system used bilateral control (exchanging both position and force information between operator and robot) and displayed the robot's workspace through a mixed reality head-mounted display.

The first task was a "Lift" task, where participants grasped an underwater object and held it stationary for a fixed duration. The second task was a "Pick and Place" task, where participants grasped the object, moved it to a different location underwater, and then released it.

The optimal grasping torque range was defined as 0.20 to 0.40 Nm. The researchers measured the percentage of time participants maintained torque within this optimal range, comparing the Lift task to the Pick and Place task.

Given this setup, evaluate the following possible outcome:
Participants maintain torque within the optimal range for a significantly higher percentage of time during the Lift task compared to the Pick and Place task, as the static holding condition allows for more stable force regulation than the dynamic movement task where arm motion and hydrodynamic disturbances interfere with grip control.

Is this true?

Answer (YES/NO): NO